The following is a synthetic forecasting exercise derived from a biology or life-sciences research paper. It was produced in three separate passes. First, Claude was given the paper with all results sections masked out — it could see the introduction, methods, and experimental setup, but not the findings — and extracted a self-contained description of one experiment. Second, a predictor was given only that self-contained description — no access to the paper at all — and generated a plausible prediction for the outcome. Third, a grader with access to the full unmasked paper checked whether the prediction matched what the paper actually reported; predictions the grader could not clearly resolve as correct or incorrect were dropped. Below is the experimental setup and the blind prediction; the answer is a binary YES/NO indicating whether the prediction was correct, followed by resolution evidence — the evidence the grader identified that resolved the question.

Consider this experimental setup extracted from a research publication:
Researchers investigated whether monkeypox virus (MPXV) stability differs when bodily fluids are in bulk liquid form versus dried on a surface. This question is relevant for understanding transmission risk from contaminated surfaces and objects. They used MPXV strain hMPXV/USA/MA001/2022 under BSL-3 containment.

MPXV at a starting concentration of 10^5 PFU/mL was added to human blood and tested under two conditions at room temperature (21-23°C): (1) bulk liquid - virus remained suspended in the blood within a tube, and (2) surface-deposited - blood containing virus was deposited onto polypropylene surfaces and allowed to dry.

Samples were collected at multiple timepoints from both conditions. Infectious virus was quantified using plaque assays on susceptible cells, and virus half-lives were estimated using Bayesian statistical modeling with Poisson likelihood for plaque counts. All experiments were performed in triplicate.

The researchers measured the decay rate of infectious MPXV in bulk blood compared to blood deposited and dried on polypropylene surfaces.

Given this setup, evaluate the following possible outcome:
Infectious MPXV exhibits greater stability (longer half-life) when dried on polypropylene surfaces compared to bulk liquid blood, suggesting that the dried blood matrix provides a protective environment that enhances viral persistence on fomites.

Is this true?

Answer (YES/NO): NO